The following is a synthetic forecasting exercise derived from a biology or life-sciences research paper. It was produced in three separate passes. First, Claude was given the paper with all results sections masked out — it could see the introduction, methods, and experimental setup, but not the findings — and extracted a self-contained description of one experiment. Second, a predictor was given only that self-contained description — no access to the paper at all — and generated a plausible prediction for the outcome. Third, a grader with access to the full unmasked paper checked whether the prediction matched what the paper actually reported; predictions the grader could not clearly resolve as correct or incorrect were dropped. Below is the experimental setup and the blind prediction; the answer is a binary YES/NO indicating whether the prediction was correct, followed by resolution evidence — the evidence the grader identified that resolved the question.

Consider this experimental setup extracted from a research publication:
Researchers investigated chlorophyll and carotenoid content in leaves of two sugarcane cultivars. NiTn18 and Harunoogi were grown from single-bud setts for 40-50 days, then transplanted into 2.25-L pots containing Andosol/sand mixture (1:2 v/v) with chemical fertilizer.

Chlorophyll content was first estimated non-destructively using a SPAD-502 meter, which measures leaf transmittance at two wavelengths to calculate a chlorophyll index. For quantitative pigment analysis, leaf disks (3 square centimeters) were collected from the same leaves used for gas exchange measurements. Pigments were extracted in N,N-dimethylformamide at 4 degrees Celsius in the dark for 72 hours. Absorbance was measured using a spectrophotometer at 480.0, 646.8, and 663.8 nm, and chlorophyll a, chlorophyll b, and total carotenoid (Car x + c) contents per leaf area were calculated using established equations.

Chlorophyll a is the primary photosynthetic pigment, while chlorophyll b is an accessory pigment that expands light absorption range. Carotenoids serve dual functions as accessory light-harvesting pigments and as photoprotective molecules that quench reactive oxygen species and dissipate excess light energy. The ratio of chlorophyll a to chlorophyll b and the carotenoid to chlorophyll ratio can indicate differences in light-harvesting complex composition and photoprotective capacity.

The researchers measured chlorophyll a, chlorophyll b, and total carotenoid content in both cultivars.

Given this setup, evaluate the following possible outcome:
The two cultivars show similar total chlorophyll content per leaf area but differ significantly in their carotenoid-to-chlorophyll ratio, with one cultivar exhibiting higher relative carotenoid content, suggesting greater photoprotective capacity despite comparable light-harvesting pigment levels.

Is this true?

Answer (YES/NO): NO